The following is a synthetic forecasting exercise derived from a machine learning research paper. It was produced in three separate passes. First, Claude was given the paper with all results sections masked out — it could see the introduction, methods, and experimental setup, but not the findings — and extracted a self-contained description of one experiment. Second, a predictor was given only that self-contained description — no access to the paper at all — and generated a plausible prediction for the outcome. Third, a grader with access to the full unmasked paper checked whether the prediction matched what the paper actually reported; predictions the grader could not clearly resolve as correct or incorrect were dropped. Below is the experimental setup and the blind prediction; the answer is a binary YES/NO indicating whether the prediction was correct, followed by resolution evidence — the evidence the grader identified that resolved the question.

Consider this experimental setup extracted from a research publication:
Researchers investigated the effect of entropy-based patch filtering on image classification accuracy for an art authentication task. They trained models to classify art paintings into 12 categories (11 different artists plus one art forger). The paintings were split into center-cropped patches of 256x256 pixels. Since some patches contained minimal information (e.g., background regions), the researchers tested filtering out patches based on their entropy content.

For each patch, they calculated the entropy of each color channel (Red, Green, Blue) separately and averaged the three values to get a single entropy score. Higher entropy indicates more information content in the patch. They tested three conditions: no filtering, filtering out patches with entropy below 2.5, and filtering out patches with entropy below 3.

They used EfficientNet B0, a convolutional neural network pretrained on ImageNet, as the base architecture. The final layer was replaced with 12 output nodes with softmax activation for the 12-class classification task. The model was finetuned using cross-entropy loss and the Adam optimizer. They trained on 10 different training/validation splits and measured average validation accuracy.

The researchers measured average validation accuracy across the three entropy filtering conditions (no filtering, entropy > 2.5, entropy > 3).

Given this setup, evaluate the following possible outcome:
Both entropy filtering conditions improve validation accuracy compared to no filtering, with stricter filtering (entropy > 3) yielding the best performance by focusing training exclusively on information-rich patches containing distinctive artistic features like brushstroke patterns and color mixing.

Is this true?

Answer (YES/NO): NO